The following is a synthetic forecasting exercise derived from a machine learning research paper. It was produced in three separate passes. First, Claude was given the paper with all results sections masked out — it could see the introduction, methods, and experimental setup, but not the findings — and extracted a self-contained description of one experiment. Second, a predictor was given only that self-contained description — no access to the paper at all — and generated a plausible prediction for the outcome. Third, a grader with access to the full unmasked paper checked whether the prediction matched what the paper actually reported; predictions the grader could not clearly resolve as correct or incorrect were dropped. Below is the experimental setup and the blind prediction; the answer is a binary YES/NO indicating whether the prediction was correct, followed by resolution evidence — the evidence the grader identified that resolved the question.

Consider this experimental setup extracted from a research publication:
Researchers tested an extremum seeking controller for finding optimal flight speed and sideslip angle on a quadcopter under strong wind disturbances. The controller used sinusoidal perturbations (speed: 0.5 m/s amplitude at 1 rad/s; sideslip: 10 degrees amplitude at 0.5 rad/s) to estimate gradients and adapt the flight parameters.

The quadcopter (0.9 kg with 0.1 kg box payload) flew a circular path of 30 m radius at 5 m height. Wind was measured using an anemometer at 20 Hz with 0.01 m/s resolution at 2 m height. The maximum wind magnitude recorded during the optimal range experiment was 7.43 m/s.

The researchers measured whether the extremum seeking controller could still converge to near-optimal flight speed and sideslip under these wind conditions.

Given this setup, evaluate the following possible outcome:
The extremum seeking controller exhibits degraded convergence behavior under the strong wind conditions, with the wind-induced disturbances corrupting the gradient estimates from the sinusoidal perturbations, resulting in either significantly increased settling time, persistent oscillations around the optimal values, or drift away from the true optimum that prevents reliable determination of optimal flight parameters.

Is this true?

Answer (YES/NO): NO